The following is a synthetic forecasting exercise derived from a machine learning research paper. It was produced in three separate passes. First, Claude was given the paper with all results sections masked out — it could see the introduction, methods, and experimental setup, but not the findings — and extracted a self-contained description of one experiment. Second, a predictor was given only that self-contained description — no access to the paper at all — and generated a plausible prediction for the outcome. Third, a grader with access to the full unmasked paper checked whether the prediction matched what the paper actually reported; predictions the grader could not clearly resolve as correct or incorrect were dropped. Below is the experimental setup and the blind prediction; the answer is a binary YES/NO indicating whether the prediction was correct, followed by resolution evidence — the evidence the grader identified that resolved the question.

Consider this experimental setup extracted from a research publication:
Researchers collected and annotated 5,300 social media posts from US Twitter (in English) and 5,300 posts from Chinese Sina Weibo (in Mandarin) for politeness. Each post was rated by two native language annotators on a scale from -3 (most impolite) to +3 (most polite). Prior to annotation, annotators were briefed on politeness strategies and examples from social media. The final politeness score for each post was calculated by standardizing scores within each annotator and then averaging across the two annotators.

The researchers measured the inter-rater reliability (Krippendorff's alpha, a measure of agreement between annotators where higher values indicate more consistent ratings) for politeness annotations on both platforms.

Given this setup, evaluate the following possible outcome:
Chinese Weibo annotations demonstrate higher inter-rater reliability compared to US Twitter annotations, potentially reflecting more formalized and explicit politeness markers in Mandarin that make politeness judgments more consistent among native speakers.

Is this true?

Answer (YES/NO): YES